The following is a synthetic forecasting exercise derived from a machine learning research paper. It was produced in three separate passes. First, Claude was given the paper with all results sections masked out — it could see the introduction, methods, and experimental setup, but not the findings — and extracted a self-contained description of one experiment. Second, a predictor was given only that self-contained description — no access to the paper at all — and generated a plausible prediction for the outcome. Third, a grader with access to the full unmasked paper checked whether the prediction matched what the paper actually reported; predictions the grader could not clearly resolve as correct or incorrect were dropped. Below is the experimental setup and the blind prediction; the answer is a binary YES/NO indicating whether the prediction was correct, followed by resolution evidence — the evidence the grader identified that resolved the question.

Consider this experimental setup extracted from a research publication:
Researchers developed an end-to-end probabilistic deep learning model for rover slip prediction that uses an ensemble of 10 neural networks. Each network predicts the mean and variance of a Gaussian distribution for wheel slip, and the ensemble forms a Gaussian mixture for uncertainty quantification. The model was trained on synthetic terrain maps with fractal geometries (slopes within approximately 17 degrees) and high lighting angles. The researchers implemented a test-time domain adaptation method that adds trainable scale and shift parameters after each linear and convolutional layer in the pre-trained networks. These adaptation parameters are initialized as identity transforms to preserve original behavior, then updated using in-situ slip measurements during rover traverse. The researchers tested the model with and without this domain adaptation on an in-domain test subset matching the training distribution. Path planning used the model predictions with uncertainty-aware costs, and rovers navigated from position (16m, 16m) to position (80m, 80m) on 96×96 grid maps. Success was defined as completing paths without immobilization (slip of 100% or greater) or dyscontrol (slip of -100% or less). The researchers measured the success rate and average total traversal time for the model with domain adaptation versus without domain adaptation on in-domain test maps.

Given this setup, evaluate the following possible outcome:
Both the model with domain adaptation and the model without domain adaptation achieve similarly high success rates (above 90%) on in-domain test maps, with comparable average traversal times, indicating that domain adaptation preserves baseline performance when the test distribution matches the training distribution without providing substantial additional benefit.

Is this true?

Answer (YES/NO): YES